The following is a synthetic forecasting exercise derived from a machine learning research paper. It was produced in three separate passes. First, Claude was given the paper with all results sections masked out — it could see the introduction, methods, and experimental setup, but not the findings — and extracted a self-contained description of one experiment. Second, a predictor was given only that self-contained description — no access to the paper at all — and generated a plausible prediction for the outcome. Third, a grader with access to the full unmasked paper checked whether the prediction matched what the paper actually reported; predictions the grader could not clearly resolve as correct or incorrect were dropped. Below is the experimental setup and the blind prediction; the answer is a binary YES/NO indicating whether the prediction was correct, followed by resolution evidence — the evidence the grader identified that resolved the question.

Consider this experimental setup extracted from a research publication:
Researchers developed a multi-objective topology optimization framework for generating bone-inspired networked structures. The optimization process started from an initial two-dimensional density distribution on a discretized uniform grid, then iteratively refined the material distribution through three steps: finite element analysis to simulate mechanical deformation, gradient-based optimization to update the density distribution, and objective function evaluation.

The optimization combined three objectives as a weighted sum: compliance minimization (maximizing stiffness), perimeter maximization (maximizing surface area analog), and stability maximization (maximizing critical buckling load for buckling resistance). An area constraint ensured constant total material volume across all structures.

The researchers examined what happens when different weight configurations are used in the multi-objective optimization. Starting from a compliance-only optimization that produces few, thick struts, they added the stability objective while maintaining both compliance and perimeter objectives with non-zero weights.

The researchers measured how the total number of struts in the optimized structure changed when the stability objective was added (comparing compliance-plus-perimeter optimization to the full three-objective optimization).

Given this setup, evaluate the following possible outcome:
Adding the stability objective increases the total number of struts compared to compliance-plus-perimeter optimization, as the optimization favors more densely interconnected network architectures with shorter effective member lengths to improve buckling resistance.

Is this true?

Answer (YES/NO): YES